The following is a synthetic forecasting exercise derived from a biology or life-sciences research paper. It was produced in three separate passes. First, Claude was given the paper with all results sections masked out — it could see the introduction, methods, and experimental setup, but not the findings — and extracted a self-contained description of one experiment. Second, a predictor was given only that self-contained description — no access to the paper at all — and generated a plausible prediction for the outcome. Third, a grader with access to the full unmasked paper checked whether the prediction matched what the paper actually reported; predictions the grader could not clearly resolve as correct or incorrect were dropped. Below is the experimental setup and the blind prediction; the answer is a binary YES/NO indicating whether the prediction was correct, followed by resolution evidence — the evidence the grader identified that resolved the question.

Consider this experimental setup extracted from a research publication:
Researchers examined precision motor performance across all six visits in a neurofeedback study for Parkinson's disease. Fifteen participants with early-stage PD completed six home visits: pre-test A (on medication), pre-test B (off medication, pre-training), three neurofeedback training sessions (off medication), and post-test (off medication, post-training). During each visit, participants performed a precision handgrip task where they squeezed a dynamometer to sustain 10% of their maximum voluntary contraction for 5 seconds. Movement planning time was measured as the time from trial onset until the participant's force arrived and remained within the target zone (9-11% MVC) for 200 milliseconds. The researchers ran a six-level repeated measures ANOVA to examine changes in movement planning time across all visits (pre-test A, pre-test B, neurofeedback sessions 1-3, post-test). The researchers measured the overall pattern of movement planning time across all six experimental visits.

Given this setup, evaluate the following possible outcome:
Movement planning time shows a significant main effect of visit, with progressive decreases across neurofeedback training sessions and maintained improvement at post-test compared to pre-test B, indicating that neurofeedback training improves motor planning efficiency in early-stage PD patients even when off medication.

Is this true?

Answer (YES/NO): YES